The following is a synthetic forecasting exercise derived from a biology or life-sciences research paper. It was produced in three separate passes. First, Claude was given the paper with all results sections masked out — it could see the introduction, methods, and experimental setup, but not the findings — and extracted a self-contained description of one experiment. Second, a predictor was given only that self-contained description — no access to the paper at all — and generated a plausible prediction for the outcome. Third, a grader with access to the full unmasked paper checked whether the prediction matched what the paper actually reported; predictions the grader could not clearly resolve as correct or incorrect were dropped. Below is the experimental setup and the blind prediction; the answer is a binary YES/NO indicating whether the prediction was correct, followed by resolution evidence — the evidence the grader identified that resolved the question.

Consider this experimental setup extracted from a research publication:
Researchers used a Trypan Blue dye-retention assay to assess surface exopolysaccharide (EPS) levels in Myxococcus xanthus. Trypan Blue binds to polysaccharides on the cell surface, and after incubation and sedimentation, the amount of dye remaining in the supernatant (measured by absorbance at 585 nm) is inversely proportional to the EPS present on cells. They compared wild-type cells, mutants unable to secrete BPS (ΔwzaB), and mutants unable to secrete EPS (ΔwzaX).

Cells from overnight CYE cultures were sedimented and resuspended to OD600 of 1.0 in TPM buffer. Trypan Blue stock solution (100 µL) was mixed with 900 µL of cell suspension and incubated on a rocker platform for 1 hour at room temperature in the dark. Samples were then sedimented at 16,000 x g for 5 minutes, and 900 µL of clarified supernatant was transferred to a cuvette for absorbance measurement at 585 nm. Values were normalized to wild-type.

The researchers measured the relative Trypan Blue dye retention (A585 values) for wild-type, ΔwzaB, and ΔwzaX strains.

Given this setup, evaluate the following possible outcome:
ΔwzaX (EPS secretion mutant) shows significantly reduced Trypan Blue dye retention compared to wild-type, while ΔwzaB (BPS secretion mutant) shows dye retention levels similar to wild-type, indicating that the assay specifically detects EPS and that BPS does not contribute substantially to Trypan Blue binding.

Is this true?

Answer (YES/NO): NO